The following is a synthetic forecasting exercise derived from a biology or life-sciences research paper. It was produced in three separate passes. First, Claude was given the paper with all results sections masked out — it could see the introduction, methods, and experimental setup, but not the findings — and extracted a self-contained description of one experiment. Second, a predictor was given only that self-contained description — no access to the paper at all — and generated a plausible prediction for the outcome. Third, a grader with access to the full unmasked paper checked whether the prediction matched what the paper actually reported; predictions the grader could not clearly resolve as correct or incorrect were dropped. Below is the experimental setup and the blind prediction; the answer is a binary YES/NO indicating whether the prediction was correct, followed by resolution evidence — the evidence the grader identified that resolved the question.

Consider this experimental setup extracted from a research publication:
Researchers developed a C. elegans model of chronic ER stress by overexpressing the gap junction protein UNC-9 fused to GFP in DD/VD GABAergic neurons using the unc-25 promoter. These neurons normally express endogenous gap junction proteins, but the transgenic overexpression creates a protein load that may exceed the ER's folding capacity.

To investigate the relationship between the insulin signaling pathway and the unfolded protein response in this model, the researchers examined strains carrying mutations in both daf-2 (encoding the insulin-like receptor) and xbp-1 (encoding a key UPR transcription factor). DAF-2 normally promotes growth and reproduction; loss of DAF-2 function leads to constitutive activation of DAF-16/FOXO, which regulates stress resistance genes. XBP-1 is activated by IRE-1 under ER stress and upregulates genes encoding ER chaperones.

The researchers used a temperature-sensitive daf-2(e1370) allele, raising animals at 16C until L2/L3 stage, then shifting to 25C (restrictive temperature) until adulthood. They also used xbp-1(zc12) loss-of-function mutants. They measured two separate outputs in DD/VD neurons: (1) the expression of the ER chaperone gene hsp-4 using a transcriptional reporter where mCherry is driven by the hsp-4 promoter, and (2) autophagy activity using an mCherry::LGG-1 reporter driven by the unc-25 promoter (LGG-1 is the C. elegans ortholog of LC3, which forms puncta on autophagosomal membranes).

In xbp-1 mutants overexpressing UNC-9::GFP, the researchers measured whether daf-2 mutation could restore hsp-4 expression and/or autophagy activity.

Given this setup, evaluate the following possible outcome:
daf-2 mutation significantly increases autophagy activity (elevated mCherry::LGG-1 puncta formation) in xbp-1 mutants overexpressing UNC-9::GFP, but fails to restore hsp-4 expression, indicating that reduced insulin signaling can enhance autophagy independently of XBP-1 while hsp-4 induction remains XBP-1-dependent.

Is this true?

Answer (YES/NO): YES